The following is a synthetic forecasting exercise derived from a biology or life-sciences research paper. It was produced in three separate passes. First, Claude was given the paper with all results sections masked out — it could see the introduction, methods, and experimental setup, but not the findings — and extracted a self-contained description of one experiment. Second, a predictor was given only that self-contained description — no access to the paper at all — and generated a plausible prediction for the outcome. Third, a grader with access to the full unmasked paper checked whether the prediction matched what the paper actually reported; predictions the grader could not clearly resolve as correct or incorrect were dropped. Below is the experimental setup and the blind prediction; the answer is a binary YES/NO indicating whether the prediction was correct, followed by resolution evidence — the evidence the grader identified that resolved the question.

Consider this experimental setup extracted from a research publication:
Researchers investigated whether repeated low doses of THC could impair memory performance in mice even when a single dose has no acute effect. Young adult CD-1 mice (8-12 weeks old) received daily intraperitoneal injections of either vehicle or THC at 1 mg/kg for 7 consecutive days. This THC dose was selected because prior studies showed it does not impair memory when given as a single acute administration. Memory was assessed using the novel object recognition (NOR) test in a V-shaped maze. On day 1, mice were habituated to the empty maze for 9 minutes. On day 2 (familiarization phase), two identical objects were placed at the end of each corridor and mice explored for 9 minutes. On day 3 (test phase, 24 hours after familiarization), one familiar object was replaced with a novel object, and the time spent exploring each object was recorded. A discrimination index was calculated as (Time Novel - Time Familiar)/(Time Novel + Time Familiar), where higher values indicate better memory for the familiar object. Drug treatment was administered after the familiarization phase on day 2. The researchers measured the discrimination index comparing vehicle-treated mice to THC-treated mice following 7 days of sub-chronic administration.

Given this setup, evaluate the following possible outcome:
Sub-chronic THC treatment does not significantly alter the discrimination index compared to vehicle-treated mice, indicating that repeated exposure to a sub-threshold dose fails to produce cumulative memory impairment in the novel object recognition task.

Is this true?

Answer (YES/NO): NO